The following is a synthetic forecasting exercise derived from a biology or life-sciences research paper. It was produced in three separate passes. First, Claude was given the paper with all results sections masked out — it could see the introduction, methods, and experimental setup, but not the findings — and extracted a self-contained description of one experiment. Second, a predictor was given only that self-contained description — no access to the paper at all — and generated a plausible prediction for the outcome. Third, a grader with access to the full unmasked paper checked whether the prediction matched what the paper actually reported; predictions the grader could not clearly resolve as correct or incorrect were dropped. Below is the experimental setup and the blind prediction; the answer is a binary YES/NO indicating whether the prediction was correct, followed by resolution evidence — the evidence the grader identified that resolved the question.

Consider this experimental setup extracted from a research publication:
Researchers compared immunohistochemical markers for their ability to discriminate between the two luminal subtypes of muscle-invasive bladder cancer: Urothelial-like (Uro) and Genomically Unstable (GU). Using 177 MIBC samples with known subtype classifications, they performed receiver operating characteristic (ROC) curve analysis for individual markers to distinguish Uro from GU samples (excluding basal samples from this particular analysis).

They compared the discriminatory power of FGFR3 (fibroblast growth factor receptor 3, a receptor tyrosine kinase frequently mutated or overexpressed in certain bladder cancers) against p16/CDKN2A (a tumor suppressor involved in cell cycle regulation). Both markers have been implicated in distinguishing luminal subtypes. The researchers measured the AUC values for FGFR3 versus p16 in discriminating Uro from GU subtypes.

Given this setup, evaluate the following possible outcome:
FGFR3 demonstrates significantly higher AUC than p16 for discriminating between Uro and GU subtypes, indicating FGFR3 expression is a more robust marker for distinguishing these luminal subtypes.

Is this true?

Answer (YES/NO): NO